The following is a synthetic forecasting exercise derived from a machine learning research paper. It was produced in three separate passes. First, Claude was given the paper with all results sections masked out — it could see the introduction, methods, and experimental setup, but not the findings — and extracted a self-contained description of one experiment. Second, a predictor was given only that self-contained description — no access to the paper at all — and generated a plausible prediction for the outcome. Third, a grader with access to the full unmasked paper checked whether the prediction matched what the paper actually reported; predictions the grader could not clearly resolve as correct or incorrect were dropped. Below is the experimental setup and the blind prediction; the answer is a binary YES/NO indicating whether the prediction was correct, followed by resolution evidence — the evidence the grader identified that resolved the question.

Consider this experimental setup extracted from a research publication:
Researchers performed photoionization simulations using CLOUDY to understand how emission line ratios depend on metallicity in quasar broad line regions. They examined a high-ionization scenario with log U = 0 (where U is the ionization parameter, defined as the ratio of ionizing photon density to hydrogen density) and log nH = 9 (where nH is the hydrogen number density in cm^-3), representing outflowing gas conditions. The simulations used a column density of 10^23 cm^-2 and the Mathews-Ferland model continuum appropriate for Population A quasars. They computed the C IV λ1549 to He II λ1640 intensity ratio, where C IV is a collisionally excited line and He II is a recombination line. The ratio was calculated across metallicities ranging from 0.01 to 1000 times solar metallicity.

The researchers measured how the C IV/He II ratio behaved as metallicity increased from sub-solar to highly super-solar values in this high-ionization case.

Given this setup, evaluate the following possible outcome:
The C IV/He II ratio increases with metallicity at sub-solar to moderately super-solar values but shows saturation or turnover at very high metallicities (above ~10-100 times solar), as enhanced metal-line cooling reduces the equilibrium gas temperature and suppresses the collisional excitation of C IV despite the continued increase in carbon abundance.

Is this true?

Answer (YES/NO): NO